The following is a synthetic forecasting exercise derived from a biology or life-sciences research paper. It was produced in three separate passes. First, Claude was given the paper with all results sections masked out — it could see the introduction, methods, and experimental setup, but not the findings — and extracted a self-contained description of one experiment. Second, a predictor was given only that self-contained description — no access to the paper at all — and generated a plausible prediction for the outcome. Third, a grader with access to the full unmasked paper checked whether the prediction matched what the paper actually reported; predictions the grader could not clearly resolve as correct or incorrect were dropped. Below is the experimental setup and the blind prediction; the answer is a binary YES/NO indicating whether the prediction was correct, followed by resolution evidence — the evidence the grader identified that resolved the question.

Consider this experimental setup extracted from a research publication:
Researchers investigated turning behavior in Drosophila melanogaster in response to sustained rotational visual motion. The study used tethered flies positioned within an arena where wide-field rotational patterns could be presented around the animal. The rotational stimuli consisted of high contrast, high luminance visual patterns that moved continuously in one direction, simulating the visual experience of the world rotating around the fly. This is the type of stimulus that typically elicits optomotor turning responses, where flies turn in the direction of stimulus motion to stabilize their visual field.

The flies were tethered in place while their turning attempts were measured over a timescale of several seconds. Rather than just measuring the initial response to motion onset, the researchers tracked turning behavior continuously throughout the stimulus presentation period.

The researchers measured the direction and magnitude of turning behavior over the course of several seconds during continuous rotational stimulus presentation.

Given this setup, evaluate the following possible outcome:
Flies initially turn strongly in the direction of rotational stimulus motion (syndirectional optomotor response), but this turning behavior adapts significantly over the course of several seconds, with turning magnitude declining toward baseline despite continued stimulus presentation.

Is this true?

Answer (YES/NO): NO